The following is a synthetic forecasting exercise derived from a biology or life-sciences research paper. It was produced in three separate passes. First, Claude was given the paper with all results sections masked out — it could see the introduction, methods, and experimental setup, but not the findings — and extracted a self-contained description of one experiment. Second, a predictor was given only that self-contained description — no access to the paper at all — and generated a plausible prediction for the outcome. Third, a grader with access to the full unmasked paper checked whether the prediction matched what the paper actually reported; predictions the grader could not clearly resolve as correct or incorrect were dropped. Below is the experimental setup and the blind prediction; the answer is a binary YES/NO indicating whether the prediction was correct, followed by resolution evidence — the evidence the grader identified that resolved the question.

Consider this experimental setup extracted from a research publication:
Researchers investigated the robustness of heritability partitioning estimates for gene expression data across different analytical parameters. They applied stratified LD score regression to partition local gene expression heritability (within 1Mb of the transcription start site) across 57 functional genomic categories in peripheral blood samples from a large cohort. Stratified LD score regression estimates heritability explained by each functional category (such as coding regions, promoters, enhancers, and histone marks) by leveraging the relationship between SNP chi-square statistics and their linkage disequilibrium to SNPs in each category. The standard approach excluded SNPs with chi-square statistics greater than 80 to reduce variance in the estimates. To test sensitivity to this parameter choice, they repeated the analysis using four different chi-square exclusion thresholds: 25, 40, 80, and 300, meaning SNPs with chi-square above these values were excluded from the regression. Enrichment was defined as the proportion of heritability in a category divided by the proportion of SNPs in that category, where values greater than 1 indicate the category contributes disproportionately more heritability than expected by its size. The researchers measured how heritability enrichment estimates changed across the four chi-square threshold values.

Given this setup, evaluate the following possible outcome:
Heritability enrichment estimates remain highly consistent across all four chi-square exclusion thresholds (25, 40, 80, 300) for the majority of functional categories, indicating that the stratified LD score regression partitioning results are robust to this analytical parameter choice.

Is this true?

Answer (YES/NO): YES